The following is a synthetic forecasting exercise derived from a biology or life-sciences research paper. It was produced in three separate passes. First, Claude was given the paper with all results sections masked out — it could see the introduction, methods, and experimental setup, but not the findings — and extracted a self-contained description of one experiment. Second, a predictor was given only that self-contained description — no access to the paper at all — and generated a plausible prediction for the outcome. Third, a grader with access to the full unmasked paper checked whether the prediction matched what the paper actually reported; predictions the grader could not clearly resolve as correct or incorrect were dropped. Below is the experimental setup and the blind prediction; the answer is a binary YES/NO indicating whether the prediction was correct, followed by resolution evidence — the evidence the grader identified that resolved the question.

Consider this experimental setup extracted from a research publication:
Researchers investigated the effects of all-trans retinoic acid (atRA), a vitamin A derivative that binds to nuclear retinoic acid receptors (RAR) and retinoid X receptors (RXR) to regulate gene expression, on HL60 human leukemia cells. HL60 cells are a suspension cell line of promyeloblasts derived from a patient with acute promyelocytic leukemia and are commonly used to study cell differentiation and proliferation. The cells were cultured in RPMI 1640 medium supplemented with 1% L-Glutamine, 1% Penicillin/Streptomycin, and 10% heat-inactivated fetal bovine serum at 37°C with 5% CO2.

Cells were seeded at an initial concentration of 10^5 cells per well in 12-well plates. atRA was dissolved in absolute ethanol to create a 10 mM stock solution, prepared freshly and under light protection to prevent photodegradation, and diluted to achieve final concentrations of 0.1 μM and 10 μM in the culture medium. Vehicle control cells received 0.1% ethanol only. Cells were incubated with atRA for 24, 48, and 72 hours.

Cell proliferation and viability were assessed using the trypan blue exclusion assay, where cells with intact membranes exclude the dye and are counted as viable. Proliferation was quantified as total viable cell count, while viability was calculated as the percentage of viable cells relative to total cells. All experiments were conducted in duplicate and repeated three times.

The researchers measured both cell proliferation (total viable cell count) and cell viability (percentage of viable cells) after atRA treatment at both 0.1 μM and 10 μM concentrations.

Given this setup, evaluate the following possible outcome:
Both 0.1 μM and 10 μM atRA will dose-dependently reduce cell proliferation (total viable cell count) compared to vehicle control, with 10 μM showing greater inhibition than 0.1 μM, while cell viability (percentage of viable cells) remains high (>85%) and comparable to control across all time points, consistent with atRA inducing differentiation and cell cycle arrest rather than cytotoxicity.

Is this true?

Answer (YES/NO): YES